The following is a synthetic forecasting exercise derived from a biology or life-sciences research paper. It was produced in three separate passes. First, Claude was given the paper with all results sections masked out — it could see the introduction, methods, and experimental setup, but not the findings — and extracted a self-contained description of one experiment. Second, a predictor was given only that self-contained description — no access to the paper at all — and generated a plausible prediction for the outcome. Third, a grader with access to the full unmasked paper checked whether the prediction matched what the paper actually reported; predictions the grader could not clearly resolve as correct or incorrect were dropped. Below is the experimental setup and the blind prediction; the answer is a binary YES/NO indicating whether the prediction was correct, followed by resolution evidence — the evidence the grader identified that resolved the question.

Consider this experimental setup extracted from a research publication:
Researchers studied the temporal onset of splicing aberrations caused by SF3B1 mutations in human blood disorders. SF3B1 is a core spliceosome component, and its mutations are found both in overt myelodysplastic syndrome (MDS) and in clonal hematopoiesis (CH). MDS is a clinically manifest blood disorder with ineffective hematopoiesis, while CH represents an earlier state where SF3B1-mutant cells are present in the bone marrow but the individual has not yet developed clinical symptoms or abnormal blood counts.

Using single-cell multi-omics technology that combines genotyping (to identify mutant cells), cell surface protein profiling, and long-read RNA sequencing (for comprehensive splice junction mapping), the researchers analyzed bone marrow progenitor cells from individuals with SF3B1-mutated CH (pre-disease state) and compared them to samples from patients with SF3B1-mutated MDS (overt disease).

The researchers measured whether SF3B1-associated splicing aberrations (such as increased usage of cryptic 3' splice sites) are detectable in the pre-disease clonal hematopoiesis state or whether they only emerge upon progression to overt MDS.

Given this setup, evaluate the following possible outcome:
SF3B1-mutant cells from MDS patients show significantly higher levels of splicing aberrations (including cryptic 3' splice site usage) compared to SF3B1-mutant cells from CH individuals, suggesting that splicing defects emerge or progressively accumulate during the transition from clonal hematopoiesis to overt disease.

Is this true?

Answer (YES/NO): NO